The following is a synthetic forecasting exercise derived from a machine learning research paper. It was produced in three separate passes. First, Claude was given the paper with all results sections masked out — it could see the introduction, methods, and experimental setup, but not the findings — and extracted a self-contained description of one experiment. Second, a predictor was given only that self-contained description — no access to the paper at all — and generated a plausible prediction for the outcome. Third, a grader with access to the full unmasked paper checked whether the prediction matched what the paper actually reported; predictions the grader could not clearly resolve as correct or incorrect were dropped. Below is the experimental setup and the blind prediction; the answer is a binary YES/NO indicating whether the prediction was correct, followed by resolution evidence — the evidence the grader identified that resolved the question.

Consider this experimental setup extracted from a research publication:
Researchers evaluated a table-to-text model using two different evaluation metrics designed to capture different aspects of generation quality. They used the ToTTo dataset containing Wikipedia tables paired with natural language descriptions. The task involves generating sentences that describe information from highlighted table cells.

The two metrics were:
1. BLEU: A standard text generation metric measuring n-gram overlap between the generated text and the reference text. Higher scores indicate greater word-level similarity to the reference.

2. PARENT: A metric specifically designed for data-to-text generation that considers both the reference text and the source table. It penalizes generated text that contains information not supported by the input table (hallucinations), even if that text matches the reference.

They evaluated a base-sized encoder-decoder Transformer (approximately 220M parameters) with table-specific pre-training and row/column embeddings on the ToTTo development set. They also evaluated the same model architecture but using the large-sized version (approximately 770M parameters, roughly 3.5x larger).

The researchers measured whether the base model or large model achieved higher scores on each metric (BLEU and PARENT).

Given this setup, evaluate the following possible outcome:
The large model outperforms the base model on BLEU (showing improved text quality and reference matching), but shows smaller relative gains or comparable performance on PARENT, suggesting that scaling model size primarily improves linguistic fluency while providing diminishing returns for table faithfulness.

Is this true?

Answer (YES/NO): NO